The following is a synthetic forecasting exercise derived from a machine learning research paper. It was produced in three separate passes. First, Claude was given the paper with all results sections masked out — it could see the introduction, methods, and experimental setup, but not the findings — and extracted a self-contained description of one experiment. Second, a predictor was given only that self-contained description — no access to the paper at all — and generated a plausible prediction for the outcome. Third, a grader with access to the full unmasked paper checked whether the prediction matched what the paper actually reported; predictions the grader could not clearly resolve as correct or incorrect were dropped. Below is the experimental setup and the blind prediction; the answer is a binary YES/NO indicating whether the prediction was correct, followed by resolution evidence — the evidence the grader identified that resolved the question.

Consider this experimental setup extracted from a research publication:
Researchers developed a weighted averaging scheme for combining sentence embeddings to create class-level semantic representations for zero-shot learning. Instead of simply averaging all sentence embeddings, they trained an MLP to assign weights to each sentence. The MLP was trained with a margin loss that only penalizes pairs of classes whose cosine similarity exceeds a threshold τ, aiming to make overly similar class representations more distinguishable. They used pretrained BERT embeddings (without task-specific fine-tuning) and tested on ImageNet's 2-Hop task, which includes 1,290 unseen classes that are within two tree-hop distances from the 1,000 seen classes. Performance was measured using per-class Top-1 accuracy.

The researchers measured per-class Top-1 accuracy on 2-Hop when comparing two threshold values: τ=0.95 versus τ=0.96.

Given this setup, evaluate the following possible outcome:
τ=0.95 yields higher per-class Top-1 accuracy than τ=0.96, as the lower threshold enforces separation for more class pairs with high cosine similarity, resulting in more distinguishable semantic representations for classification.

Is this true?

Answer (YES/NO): NO